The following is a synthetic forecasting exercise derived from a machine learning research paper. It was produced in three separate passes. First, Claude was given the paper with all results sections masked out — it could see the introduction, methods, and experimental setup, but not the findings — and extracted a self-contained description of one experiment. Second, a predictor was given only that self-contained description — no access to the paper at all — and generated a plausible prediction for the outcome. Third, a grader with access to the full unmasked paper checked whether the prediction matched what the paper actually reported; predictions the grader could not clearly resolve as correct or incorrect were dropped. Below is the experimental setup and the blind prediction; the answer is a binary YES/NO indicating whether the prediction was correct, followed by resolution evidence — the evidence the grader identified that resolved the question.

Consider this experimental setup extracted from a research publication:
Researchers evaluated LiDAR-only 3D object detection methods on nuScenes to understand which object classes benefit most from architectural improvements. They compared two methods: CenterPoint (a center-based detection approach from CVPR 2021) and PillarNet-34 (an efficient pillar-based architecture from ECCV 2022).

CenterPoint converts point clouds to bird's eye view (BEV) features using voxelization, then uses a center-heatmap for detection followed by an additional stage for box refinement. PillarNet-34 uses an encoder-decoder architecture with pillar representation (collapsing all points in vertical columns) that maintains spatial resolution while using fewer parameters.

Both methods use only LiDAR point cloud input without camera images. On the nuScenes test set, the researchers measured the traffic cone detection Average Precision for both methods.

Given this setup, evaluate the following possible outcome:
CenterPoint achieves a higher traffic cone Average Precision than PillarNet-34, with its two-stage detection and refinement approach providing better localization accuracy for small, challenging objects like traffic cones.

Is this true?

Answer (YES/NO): NO